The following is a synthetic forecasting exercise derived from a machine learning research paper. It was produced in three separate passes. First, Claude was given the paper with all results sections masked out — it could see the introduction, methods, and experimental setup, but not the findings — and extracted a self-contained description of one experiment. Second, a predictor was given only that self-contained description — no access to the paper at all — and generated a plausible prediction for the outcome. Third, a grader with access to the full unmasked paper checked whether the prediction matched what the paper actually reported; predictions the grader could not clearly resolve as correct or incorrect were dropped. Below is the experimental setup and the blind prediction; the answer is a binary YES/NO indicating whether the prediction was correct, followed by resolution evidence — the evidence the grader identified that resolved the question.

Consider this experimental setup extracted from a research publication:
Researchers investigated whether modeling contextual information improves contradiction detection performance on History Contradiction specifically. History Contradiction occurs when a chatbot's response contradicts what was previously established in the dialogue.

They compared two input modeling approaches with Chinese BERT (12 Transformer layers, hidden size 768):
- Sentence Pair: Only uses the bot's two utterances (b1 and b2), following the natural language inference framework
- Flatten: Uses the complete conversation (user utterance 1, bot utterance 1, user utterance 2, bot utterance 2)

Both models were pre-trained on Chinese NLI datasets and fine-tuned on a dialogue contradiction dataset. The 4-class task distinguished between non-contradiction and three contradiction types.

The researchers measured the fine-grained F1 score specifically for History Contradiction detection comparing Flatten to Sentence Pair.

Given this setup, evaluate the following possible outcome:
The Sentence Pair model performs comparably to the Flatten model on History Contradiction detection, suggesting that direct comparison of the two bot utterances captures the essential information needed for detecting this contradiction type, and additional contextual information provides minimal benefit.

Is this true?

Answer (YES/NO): NO